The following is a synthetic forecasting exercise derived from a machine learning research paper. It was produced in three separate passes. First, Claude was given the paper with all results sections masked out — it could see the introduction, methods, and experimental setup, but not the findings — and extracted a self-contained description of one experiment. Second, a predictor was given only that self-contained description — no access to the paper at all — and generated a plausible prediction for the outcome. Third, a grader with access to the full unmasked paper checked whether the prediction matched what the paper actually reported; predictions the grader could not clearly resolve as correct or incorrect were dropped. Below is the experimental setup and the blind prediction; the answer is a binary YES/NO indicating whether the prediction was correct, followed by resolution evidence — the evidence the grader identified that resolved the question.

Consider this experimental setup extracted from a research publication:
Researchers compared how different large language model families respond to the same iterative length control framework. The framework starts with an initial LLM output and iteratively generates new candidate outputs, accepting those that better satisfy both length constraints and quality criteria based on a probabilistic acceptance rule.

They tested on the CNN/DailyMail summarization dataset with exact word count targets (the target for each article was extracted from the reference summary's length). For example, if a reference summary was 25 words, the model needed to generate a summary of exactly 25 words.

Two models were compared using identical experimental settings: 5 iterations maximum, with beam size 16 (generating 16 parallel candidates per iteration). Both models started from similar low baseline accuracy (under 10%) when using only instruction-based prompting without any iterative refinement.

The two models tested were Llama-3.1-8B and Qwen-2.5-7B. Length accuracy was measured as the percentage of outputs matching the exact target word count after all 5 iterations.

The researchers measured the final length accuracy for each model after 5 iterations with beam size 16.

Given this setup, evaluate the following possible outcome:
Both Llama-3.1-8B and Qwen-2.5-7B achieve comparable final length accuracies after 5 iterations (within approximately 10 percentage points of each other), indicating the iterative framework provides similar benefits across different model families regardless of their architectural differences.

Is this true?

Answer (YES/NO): NO